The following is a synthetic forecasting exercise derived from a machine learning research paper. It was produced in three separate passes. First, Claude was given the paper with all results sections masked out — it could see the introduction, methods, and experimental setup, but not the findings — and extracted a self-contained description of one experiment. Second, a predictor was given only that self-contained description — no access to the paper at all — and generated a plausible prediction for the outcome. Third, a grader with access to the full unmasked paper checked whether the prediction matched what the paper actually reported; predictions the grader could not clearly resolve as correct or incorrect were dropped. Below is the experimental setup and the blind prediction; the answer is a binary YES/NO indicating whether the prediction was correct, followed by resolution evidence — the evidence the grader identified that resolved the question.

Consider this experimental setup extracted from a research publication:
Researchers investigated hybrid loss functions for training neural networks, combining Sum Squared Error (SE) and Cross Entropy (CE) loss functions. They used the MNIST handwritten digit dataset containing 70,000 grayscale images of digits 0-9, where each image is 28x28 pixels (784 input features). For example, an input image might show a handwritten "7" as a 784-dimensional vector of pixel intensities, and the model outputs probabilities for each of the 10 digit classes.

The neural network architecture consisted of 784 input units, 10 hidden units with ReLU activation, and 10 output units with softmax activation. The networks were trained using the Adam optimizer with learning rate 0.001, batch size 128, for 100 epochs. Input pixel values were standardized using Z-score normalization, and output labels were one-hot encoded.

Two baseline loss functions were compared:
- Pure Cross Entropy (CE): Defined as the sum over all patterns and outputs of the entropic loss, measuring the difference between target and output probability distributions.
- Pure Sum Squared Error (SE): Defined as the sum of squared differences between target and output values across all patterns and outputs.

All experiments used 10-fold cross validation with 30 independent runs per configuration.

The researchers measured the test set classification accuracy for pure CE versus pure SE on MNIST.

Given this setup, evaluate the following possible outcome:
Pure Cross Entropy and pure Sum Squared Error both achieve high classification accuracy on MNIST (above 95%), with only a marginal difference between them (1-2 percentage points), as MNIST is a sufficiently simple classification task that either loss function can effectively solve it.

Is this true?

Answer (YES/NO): NO